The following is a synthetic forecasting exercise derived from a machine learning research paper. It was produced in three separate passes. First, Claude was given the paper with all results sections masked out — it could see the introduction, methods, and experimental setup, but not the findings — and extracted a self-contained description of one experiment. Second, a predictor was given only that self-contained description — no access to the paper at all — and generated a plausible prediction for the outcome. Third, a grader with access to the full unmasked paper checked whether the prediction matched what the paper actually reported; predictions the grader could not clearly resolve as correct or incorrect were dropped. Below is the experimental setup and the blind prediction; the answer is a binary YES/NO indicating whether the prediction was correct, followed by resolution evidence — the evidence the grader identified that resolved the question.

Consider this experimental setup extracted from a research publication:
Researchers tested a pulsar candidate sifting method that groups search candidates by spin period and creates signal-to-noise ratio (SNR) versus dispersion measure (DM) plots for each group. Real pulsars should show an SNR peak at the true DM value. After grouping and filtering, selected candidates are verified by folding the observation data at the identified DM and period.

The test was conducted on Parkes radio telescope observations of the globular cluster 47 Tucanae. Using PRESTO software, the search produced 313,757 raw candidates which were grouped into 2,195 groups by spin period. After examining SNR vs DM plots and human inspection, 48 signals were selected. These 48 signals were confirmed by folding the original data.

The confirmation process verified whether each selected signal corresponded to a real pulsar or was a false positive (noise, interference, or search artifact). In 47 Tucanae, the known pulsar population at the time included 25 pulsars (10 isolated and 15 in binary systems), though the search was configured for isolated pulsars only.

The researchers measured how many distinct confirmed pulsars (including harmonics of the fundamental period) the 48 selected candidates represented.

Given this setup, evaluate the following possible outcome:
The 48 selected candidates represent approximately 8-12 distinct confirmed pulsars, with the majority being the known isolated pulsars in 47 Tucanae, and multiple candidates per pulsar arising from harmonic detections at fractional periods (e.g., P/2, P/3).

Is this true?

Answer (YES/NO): NO